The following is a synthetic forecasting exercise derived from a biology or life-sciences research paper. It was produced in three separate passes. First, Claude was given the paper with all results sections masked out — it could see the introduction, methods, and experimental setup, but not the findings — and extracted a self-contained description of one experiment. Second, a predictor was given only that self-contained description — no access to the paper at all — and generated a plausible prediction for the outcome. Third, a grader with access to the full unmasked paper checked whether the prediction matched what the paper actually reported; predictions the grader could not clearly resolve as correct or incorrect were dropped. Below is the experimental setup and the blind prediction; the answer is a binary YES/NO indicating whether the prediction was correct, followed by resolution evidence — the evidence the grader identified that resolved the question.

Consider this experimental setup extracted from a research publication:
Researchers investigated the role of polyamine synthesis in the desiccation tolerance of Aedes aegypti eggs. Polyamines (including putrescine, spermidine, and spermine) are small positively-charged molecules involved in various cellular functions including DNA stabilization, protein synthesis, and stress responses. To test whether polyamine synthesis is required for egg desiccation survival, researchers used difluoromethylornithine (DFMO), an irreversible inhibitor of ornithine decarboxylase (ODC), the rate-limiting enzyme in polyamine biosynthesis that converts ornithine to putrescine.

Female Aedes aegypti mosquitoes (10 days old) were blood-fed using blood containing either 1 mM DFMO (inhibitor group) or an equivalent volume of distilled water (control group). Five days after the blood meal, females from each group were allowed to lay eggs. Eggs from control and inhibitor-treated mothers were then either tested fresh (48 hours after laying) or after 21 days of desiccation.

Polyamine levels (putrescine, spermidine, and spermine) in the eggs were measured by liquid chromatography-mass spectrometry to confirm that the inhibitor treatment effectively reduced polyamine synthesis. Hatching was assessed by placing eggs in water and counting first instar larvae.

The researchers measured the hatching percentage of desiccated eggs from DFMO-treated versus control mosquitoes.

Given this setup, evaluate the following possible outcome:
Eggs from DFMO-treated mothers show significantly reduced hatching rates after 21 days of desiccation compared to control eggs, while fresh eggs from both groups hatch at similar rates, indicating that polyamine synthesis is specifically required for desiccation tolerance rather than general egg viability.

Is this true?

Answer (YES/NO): YES